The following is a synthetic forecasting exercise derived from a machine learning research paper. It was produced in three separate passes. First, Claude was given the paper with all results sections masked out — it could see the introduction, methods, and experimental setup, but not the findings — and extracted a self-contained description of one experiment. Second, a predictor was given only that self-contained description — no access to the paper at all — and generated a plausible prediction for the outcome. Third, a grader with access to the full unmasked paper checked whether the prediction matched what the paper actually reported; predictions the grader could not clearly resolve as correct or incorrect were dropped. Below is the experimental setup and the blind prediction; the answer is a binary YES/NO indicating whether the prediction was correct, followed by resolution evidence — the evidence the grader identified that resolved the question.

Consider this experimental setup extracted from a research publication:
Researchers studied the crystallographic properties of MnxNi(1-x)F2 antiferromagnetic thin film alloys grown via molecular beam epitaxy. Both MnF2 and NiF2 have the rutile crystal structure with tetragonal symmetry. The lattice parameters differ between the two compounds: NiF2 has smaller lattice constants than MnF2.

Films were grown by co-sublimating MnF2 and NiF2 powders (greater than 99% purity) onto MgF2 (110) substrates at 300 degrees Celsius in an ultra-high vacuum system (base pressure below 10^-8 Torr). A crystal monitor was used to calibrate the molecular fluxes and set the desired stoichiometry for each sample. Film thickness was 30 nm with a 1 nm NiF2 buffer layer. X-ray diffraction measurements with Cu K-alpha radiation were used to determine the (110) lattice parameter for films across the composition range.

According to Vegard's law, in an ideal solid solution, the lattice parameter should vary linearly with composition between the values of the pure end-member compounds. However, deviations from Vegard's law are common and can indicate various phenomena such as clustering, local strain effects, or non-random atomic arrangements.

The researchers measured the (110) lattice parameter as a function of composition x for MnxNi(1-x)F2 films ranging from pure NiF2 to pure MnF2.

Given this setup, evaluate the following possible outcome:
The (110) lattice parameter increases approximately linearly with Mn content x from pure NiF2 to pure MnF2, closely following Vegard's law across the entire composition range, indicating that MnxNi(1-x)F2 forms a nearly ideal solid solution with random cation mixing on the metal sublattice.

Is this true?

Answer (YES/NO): YES